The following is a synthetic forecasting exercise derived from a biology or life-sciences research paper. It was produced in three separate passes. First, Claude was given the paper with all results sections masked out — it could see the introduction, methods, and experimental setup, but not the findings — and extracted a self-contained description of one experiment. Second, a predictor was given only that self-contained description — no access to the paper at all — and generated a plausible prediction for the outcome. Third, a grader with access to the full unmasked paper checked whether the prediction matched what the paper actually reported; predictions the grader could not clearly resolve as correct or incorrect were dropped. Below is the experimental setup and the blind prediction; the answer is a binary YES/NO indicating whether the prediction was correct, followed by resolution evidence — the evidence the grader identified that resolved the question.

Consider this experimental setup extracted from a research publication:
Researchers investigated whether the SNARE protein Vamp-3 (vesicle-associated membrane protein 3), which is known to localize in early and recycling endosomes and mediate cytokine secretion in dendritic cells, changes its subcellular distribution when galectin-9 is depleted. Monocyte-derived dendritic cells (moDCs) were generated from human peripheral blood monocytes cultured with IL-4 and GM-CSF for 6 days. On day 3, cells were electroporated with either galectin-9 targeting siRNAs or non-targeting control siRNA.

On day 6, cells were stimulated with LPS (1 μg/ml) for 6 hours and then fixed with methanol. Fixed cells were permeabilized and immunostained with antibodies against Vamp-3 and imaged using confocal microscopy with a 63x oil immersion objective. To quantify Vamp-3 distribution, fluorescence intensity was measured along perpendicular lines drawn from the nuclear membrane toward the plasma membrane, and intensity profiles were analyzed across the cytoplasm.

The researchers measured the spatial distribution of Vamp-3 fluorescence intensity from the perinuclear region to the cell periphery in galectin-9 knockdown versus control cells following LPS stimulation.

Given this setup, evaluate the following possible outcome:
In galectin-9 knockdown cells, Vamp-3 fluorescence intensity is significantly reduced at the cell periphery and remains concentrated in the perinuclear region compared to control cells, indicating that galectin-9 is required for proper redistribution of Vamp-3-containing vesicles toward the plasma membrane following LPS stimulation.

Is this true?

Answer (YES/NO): YES